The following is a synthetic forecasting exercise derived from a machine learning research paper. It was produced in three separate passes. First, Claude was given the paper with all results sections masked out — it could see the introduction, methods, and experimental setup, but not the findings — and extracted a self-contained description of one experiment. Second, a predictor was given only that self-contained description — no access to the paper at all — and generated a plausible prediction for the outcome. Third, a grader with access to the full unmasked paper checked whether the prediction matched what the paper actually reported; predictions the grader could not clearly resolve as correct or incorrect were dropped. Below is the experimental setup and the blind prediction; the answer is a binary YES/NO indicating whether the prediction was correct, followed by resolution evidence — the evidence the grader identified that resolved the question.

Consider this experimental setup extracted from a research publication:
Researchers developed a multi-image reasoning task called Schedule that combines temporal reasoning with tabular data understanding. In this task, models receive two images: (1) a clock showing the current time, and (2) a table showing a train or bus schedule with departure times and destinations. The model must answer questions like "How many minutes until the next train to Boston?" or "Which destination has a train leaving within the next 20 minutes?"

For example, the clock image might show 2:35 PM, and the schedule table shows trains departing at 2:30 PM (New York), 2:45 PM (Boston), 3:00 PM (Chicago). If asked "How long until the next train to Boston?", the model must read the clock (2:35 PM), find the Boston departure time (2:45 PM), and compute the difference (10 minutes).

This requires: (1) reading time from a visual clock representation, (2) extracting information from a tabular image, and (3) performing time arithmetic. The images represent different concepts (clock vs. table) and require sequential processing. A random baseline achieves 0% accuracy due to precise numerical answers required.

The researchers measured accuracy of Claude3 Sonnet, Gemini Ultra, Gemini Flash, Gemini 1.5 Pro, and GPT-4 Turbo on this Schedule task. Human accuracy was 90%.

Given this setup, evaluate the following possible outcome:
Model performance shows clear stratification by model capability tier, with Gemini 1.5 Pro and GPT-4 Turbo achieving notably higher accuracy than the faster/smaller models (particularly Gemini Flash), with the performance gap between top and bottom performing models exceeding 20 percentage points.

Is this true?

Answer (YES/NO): NO